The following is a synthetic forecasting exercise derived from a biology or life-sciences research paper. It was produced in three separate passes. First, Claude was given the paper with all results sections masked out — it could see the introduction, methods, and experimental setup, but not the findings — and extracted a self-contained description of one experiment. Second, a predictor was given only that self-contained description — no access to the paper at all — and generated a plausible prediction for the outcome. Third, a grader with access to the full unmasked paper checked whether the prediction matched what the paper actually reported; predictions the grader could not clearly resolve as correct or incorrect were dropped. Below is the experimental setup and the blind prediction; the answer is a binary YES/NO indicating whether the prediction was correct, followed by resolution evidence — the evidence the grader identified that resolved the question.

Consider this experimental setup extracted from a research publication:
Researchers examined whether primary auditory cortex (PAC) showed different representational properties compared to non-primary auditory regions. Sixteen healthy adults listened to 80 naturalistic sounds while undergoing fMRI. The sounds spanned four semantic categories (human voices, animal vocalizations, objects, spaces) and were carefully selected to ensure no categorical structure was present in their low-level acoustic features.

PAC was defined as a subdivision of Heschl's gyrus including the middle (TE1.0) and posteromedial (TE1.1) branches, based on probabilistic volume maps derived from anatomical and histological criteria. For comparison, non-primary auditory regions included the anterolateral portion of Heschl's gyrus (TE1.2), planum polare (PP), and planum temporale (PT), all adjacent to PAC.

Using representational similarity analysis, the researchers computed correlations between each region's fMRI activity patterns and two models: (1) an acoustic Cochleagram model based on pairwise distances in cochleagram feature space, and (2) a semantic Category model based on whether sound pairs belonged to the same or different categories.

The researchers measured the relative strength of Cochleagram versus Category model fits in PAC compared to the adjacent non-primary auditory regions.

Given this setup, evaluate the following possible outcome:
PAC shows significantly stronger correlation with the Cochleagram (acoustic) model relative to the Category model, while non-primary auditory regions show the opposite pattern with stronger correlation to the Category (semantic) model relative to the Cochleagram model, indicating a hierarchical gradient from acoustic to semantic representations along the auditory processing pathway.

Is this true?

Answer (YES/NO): YES